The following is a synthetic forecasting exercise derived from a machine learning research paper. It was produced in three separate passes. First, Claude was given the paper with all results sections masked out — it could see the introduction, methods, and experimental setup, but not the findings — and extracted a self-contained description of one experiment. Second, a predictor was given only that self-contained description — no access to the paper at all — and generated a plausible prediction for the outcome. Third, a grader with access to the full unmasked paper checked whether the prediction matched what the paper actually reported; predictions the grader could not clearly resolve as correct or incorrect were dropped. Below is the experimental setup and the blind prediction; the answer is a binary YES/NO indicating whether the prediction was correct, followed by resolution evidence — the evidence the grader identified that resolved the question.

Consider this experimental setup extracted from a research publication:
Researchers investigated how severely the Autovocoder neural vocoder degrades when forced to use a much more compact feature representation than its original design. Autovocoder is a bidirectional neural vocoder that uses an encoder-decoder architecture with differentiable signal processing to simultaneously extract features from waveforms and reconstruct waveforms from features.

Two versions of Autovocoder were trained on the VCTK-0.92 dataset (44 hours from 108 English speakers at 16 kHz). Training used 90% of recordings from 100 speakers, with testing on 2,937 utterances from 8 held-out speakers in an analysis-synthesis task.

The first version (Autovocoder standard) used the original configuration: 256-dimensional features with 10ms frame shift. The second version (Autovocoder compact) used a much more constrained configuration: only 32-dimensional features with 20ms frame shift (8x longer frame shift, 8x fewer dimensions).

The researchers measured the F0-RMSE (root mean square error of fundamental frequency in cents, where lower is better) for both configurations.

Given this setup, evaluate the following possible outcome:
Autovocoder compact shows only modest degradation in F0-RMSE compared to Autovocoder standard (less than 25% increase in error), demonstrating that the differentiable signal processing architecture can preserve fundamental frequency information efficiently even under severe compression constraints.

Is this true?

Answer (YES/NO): NO